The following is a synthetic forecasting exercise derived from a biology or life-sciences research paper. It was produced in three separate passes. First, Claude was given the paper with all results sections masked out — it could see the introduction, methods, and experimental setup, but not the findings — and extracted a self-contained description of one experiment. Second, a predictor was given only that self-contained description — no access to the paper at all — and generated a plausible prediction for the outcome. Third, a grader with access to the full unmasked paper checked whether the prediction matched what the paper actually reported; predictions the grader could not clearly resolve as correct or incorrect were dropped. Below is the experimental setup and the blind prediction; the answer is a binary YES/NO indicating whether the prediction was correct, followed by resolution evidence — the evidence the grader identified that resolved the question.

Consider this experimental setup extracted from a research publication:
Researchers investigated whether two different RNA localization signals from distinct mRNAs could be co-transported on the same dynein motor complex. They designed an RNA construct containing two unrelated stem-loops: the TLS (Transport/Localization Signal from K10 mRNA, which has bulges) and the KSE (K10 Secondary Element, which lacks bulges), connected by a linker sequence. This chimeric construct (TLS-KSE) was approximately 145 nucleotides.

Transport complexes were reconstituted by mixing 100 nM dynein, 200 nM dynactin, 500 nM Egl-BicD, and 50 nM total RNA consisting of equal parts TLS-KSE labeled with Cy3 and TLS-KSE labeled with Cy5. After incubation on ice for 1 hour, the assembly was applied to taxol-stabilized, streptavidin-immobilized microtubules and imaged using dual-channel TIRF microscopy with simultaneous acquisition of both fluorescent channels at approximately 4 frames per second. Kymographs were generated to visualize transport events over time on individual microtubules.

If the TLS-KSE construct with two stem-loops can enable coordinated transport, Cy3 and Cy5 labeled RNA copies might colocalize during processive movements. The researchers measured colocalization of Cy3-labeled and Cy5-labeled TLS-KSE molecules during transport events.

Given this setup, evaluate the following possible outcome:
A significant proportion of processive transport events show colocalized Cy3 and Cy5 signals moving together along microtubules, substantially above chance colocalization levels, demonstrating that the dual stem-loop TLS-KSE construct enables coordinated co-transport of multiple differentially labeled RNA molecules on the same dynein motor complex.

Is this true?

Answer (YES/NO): NO